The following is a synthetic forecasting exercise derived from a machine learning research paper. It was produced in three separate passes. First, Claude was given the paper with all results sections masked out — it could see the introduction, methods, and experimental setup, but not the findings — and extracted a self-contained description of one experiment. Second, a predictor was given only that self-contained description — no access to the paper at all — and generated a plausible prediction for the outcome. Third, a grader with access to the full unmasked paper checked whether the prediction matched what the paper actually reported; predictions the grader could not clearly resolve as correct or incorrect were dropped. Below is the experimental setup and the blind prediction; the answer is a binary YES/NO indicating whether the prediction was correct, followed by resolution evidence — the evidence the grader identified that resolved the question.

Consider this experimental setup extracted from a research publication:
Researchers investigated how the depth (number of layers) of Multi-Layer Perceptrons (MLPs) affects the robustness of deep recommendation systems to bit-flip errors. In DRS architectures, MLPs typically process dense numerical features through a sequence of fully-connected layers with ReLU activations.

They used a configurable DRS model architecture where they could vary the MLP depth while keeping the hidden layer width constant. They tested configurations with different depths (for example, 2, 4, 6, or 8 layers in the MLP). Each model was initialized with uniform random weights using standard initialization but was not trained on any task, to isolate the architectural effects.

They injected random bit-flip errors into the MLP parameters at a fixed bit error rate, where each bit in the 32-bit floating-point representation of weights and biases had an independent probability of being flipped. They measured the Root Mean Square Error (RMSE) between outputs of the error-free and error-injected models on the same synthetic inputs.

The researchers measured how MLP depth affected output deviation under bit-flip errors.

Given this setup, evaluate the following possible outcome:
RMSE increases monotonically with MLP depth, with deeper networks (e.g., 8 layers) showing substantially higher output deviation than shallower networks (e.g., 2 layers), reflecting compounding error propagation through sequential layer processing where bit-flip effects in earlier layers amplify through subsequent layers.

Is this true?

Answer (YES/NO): YES